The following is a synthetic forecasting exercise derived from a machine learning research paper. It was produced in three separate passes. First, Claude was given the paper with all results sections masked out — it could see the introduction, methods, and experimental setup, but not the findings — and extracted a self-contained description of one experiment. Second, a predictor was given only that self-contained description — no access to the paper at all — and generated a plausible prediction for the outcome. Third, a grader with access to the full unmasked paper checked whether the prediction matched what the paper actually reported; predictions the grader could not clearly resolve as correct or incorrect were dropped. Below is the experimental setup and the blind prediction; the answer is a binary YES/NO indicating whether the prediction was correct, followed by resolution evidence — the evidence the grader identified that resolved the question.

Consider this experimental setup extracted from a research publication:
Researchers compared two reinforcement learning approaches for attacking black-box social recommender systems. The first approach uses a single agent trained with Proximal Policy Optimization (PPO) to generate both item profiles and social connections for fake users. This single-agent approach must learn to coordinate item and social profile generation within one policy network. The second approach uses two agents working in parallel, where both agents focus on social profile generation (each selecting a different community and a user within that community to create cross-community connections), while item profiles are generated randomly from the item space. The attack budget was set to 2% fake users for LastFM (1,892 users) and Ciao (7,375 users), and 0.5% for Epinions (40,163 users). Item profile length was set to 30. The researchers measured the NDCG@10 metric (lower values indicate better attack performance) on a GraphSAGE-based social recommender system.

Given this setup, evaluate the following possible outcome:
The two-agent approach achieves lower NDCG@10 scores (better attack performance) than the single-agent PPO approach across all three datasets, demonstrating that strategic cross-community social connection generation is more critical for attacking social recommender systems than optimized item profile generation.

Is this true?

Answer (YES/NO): NO